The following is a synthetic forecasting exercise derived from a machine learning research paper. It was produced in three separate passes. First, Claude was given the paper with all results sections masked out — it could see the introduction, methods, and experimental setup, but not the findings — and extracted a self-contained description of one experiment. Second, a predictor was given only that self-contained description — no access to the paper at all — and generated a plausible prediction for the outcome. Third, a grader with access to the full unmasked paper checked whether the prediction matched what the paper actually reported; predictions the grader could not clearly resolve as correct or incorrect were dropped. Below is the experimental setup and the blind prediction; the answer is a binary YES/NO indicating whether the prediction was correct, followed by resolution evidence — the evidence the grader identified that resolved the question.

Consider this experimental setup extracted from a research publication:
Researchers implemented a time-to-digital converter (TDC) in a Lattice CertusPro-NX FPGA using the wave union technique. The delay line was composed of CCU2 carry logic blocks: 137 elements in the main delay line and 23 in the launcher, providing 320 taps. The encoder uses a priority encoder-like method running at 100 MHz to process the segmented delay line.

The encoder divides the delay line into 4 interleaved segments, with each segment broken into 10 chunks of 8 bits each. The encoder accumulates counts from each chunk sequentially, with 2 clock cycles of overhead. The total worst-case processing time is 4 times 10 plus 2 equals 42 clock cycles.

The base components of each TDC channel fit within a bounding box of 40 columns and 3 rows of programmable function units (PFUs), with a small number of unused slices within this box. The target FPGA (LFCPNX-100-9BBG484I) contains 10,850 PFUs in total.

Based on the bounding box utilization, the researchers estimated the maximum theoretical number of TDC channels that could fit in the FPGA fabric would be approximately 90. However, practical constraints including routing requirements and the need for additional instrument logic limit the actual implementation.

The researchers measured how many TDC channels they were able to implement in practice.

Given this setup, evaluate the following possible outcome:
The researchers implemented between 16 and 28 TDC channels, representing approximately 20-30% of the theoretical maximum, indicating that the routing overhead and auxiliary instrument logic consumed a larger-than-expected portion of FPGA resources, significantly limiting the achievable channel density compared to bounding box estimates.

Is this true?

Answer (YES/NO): NO